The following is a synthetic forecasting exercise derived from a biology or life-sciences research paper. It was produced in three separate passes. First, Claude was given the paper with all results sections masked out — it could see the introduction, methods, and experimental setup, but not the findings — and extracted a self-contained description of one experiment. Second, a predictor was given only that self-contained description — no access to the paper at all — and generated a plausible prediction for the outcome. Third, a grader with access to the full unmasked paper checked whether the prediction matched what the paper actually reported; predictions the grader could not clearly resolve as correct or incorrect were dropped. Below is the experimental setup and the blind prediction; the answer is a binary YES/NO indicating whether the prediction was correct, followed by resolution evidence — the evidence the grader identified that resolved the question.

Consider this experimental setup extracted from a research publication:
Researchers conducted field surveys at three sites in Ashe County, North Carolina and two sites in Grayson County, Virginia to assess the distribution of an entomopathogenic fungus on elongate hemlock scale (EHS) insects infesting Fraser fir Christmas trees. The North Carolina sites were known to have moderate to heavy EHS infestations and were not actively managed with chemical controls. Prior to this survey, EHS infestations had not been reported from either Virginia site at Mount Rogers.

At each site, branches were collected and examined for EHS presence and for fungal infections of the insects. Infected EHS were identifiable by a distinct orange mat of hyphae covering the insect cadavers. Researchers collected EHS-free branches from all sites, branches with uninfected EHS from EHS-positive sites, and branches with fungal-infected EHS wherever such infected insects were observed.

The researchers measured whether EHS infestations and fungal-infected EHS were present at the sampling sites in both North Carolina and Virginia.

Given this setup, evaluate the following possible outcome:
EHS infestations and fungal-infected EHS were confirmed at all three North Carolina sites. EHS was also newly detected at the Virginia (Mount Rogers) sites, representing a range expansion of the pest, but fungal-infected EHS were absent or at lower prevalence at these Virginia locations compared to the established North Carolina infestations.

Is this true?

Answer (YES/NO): NO